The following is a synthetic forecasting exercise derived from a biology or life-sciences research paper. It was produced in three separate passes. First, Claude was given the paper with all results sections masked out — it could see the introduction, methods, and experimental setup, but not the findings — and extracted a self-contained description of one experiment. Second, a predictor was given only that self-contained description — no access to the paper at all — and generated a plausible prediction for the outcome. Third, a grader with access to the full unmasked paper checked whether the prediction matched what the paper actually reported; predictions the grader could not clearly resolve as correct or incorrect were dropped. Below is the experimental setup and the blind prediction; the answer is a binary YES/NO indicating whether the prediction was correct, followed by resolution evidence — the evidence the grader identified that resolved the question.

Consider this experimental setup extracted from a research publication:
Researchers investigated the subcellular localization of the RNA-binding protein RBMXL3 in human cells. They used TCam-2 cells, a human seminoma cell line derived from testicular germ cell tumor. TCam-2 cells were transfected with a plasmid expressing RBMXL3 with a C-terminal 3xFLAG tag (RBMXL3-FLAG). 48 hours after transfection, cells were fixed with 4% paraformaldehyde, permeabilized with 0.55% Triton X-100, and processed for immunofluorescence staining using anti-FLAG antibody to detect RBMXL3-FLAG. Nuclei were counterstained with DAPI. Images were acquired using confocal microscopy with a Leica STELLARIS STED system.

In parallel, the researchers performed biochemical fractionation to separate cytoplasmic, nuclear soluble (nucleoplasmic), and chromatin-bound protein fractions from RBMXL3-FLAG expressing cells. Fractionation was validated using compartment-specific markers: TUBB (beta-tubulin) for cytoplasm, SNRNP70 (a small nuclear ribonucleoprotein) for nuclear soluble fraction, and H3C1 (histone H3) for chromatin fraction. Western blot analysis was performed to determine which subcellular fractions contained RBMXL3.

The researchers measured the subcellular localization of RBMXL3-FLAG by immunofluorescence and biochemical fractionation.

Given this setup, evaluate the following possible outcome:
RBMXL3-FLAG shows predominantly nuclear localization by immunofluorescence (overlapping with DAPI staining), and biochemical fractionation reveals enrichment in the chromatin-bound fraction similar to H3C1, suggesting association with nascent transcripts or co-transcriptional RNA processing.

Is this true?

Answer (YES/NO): YES